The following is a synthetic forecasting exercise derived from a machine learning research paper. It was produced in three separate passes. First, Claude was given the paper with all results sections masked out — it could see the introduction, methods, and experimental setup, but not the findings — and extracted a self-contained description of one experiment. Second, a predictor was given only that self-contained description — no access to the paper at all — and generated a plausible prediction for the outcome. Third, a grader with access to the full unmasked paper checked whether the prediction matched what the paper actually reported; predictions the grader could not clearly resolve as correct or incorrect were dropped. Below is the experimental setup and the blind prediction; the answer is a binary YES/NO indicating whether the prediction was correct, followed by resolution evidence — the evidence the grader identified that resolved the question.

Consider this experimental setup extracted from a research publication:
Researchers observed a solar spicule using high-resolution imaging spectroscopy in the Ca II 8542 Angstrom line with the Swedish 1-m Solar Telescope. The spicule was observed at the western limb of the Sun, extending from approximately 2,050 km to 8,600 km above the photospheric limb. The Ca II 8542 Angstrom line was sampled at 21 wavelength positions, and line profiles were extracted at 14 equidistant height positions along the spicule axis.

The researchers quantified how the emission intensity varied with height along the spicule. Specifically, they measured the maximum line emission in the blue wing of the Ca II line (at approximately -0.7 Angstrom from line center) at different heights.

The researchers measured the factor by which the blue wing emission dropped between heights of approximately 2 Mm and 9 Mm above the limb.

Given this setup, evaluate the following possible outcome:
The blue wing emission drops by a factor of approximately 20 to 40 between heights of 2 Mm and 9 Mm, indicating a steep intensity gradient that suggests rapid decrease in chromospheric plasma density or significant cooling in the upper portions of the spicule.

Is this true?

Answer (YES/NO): NO